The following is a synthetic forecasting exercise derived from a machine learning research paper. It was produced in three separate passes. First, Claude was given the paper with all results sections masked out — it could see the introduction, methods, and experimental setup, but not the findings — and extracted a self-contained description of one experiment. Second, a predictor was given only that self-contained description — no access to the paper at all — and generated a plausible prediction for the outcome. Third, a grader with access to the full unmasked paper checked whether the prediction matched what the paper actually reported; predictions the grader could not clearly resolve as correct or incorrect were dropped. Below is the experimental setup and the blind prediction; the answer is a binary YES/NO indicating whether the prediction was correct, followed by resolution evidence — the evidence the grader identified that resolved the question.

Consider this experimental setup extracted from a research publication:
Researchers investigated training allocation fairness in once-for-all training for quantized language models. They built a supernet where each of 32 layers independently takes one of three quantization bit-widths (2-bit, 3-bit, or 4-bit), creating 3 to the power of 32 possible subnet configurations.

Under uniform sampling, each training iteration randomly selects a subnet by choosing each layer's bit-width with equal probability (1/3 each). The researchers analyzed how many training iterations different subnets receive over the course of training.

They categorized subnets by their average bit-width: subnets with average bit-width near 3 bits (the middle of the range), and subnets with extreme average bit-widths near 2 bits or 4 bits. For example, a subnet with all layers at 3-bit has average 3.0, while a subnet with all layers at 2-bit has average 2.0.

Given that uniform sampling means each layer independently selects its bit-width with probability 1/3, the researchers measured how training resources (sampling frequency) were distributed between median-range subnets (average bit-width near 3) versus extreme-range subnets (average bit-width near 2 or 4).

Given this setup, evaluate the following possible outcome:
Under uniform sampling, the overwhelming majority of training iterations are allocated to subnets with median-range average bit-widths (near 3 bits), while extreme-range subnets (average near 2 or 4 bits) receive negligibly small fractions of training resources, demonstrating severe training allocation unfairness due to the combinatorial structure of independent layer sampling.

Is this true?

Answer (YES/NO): YES